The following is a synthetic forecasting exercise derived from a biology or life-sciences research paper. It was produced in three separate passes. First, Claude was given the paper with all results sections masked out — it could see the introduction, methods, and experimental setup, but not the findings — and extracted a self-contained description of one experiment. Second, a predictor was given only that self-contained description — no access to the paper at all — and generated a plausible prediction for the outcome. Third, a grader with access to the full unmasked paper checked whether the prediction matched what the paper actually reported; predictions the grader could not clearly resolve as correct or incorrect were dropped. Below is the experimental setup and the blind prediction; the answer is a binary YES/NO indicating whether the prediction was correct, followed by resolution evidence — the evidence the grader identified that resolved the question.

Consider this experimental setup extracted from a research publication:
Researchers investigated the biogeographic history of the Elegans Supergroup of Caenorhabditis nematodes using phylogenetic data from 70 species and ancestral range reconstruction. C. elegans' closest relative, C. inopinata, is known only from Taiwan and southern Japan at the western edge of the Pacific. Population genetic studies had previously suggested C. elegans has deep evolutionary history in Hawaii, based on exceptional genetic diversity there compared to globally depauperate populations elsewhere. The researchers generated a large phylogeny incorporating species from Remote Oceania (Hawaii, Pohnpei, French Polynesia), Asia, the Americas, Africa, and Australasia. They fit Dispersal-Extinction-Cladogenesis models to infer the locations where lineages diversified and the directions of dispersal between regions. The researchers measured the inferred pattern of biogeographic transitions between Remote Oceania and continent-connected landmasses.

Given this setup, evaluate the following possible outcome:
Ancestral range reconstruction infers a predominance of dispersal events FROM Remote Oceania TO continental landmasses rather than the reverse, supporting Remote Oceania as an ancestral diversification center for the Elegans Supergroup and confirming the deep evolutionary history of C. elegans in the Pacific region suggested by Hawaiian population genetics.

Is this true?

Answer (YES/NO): NO